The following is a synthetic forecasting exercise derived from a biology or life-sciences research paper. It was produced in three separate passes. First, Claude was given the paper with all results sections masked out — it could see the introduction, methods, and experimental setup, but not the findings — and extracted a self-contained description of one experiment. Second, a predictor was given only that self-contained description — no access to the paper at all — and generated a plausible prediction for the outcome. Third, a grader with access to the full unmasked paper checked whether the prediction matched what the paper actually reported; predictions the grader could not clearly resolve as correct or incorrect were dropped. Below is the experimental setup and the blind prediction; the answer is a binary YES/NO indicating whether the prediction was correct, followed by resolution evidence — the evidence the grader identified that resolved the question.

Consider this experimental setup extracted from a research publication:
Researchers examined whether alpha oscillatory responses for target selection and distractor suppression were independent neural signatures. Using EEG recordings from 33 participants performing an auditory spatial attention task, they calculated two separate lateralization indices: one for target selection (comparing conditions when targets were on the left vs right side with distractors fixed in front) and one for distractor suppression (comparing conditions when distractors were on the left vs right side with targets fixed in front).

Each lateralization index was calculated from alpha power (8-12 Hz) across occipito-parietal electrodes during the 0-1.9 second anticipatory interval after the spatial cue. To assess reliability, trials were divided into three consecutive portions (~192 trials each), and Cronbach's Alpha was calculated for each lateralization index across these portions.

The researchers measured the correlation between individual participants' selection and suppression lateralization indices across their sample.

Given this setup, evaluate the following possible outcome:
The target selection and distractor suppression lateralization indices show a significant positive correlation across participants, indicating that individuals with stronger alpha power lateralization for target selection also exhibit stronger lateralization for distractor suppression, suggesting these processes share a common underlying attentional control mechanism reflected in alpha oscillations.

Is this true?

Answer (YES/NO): NO